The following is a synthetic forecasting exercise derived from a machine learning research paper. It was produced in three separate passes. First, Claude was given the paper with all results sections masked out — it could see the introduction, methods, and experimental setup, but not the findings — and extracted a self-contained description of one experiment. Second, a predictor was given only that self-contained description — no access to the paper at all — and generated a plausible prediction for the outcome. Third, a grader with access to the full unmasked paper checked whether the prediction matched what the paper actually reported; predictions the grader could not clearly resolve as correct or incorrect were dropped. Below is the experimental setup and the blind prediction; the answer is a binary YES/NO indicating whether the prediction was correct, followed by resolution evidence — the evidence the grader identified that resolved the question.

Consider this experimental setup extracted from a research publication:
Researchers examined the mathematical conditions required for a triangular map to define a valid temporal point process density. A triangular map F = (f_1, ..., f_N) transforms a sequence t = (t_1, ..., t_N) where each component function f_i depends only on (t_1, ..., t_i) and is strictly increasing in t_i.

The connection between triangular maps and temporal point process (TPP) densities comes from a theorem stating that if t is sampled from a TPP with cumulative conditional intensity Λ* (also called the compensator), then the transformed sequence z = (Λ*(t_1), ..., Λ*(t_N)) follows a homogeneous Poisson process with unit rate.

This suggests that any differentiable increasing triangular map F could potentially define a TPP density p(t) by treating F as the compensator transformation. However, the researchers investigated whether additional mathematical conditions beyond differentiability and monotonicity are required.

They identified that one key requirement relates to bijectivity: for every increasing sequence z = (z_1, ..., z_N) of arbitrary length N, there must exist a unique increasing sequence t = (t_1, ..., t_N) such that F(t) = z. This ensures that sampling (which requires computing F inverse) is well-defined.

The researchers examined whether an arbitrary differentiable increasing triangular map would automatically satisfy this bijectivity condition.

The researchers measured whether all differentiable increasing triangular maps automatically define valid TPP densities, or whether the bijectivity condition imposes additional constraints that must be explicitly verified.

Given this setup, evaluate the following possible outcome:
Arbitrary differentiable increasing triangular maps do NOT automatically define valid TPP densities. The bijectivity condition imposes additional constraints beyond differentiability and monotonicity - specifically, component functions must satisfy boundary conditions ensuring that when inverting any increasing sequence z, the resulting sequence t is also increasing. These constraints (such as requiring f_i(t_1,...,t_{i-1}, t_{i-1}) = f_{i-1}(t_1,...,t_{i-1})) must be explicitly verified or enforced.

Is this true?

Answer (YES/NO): NO